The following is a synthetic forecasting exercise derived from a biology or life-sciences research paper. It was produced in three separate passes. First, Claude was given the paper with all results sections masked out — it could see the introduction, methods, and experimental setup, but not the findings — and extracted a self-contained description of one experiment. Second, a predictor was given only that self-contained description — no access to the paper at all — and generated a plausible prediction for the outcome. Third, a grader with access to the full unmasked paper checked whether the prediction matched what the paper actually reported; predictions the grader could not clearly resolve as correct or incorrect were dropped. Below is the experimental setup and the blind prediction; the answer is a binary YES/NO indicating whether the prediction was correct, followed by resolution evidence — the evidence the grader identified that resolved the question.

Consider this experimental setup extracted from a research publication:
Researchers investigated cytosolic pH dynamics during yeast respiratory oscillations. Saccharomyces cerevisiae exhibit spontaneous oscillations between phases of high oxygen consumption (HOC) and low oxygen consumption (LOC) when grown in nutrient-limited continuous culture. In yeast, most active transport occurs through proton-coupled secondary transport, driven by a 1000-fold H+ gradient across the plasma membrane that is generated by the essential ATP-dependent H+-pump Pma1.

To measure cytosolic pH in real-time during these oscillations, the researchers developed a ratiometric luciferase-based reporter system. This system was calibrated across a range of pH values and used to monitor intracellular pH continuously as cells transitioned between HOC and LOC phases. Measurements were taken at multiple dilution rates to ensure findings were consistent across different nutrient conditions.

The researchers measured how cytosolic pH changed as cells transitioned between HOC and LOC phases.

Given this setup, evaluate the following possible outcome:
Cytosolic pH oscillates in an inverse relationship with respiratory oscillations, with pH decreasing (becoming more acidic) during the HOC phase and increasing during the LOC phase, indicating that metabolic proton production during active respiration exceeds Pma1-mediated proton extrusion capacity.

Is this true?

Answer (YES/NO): NO